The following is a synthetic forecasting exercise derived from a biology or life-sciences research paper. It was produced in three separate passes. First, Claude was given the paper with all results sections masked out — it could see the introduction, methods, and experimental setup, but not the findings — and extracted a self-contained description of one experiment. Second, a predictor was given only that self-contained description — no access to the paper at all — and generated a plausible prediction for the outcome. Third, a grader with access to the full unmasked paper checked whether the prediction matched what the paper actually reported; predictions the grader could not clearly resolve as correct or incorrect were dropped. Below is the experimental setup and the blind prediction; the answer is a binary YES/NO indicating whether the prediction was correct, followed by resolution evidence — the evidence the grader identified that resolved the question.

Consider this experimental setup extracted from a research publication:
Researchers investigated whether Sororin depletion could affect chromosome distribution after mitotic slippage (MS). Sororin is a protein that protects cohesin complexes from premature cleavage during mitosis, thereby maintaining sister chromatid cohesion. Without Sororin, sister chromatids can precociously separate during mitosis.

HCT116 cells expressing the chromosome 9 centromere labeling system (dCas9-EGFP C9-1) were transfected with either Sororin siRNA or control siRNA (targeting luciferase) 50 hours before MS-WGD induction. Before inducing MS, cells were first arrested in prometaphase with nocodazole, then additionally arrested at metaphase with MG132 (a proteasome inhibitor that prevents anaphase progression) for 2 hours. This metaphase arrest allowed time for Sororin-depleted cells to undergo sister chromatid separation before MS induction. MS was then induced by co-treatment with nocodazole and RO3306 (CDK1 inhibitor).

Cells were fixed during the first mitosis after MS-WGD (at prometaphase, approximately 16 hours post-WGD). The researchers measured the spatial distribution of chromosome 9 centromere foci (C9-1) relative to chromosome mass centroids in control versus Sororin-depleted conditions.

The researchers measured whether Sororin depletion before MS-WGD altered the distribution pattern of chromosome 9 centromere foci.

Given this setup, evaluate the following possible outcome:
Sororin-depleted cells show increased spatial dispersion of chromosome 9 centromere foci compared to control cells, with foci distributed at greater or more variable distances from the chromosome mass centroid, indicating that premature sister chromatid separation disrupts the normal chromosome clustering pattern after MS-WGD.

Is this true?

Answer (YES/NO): YES